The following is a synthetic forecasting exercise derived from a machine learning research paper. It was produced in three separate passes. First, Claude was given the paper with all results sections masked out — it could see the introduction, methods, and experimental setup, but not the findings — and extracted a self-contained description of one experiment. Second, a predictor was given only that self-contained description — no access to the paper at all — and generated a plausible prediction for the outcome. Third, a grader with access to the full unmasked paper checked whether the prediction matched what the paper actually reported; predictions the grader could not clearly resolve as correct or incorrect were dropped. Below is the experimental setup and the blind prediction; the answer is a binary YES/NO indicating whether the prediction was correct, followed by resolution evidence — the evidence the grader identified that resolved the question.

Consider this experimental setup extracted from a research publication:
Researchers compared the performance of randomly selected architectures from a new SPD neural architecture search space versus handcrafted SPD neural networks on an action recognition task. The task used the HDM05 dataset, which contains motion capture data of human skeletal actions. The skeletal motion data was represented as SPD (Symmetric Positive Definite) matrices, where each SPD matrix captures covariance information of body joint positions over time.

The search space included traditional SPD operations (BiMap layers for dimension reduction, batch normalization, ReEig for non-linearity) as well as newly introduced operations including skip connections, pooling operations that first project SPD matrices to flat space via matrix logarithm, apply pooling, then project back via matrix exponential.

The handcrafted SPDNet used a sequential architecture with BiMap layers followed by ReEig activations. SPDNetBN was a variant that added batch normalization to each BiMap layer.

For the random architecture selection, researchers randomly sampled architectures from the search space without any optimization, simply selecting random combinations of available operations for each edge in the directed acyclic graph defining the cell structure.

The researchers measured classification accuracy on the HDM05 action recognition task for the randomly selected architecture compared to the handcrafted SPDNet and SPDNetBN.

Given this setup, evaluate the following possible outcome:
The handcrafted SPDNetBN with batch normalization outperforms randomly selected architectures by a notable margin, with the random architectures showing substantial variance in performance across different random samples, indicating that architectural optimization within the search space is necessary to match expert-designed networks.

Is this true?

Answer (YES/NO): NO